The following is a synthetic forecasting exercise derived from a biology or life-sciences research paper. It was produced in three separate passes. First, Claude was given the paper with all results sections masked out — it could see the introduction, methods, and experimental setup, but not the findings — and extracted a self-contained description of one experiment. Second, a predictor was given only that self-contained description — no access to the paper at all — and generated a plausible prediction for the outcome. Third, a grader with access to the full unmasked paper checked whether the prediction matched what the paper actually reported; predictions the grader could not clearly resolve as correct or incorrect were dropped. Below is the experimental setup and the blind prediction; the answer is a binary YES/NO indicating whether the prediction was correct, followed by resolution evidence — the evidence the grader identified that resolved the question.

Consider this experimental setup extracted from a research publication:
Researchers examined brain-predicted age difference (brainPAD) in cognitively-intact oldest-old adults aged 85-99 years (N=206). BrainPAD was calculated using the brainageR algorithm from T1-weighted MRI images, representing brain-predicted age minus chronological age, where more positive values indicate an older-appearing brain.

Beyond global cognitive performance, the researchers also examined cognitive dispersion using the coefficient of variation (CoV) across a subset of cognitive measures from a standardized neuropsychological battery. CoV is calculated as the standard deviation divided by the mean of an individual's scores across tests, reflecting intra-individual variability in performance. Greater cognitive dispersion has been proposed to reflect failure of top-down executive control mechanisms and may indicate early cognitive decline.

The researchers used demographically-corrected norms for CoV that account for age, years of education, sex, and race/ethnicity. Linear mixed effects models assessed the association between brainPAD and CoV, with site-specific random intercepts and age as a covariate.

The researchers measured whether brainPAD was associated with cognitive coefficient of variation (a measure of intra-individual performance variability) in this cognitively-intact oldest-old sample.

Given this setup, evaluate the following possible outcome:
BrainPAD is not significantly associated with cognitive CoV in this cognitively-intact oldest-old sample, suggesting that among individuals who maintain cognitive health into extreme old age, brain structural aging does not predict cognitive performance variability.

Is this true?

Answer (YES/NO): YES